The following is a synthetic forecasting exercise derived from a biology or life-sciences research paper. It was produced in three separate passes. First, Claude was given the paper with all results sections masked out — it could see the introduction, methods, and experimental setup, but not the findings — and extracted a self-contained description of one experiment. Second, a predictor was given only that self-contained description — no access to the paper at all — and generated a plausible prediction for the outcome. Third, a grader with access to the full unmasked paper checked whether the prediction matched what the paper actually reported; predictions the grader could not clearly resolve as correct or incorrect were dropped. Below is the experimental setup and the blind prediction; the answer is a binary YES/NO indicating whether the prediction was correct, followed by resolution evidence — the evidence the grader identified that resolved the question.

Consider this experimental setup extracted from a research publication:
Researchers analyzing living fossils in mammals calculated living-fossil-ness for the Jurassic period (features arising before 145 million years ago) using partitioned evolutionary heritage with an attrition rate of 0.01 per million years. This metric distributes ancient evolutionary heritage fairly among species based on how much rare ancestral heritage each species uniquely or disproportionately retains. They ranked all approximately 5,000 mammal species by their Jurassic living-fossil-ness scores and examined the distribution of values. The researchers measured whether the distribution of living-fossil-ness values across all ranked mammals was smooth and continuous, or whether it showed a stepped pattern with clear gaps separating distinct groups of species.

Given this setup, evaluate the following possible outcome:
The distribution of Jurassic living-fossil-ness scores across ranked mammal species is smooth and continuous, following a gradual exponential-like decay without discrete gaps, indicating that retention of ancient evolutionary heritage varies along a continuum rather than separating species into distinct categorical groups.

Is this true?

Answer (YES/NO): NO